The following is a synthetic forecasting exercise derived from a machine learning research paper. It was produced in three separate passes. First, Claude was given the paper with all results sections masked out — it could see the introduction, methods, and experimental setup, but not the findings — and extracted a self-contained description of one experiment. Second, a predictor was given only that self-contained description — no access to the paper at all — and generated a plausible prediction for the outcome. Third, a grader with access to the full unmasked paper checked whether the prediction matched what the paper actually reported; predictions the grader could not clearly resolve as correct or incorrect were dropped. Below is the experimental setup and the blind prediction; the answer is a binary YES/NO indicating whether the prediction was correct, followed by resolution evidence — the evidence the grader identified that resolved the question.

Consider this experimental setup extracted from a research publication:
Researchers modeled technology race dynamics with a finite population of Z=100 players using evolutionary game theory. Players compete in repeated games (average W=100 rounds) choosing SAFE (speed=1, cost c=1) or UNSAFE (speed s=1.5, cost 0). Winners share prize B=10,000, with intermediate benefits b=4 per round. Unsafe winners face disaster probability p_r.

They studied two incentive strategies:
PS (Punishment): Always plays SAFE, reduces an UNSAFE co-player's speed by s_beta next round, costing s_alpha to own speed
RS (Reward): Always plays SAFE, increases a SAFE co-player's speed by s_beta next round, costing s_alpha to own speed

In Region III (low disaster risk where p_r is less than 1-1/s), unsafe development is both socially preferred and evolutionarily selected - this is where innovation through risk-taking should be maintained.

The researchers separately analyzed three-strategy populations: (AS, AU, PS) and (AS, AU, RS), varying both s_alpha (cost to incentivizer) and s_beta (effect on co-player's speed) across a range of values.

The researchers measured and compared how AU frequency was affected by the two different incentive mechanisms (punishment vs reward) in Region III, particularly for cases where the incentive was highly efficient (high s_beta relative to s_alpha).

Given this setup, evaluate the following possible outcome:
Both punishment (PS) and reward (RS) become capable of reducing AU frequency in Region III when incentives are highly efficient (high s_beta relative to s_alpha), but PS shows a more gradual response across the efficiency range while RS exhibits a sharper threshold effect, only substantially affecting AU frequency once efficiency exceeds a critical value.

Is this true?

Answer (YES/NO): NO